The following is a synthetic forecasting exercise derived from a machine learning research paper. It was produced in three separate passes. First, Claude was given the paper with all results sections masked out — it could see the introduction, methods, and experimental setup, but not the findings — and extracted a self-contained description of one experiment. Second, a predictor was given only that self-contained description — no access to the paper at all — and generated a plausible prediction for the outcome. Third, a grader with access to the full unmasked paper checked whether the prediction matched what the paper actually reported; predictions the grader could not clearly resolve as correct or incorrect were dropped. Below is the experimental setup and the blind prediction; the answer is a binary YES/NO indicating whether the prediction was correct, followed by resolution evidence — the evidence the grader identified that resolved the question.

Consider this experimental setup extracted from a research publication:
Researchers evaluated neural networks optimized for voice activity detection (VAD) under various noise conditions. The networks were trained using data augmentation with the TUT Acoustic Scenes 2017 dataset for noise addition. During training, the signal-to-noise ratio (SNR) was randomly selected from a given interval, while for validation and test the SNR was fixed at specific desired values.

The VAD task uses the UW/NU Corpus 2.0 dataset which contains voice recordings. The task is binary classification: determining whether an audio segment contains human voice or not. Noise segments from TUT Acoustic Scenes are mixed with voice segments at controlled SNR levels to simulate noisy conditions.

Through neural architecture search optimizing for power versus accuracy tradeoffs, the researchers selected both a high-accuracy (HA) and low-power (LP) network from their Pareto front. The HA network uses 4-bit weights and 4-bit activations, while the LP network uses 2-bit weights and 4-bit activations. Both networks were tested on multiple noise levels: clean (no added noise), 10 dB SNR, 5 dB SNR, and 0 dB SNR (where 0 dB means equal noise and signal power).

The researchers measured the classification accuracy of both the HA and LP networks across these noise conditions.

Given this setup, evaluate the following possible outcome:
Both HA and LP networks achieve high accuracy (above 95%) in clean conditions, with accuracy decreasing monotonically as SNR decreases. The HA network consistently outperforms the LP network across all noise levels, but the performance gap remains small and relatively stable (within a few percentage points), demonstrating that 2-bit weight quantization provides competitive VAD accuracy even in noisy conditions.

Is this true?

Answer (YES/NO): NO